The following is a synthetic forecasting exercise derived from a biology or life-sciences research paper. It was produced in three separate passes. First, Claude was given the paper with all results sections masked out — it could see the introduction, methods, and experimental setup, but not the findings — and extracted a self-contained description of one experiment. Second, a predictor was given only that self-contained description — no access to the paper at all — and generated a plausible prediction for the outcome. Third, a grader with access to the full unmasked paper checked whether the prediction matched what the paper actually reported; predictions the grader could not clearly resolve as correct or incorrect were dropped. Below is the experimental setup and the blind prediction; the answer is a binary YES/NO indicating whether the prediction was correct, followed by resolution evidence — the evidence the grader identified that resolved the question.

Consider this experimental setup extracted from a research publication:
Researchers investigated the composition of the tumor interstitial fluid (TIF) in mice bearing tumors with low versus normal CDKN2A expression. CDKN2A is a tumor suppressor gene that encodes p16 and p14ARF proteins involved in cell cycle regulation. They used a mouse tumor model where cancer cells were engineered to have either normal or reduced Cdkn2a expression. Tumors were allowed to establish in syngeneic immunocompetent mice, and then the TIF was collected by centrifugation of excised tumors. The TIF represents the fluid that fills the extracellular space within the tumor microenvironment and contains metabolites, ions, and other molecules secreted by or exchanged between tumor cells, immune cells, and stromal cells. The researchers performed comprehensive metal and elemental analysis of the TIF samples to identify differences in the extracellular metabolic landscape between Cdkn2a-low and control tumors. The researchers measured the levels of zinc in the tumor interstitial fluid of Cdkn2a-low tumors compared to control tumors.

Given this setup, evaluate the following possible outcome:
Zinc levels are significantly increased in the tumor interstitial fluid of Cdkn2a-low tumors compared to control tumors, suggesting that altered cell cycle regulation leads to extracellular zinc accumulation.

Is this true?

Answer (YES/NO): NO